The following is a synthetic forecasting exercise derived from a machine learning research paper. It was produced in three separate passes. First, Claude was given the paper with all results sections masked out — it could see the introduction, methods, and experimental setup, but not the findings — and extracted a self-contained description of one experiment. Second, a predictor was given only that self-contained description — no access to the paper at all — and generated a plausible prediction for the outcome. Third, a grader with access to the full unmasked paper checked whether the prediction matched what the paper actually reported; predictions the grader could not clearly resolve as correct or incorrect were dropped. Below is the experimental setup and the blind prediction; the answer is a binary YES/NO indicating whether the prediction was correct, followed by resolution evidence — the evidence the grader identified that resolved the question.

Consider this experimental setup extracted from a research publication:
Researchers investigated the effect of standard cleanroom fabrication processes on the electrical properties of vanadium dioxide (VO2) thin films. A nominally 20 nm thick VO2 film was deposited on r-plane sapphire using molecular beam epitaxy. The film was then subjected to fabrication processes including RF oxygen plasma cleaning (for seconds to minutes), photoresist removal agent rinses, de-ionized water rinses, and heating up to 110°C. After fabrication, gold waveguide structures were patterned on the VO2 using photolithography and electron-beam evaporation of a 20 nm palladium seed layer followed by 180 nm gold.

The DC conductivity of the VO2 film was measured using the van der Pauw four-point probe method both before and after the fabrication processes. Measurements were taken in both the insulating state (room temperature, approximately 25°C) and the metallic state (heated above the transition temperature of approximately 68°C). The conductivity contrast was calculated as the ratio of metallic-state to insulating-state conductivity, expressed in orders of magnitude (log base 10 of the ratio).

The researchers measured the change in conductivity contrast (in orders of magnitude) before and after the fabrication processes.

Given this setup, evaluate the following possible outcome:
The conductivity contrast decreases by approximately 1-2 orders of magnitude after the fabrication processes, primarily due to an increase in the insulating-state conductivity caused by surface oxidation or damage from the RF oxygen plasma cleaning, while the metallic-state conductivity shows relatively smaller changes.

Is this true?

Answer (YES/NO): NO